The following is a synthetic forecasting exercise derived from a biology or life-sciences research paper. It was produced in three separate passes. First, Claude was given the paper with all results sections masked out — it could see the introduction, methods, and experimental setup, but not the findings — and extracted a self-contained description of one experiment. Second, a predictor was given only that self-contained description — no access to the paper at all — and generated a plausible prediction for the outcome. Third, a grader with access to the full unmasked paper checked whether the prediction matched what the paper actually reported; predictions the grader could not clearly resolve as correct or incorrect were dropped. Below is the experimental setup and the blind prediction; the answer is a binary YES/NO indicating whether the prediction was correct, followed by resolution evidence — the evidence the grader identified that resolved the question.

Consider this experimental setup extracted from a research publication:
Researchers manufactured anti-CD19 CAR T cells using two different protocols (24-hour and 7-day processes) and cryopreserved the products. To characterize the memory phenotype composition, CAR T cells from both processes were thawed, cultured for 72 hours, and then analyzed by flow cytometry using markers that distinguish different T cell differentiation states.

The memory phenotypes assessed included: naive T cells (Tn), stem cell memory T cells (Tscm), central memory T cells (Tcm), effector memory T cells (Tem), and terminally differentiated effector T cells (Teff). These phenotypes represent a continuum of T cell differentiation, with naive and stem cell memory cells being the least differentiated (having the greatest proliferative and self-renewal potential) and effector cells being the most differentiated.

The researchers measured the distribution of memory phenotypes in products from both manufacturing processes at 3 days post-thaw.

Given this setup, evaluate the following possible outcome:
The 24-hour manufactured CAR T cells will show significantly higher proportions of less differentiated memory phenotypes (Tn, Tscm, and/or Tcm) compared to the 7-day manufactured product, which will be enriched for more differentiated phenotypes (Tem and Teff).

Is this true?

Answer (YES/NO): YES